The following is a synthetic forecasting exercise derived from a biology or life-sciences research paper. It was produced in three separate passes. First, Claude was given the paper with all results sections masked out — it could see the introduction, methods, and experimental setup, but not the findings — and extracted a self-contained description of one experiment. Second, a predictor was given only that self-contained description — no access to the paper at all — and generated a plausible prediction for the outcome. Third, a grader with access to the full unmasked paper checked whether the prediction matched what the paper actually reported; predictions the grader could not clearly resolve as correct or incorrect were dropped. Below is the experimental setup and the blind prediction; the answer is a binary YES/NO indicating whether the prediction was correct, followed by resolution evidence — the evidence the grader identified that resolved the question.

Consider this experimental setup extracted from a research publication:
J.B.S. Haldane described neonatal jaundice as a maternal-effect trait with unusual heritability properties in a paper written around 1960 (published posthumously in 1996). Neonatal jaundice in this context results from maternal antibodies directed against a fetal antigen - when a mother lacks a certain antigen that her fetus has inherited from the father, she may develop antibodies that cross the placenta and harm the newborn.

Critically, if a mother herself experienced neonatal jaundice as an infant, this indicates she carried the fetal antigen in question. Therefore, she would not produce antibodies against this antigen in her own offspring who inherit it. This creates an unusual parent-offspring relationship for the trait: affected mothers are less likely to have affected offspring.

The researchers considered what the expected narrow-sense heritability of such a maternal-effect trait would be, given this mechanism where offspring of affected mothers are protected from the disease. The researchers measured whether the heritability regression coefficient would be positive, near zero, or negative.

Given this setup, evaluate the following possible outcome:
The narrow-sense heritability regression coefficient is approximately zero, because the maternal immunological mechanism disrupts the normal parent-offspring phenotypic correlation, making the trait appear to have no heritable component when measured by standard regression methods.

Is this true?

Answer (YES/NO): NO